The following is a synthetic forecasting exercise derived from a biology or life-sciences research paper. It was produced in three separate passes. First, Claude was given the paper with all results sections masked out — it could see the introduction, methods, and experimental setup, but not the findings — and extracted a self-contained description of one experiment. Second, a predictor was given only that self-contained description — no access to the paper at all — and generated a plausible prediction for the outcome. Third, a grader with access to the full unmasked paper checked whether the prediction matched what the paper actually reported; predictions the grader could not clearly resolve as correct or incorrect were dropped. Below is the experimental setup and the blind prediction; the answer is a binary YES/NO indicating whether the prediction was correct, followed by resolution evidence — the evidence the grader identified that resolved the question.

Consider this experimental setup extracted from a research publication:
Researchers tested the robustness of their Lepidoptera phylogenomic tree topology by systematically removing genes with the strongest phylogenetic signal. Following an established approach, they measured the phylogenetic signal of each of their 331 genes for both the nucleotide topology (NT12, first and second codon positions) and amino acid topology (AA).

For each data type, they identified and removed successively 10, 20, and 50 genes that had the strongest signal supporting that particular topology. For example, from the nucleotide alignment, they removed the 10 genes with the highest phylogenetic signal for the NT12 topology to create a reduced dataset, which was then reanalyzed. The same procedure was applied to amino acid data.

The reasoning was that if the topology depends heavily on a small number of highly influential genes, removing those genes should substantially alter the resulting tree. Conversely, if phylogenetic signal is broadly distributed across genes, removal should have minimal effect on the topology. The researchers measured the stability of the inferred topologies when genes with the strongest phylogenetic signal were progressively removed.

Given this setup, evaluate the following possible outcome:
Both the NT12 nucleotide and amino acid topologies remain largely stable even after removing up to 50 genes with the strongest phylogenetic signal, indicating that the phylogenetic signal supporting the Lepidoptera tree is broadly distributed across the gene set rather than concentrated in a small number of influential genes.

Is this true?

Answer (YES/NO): NO